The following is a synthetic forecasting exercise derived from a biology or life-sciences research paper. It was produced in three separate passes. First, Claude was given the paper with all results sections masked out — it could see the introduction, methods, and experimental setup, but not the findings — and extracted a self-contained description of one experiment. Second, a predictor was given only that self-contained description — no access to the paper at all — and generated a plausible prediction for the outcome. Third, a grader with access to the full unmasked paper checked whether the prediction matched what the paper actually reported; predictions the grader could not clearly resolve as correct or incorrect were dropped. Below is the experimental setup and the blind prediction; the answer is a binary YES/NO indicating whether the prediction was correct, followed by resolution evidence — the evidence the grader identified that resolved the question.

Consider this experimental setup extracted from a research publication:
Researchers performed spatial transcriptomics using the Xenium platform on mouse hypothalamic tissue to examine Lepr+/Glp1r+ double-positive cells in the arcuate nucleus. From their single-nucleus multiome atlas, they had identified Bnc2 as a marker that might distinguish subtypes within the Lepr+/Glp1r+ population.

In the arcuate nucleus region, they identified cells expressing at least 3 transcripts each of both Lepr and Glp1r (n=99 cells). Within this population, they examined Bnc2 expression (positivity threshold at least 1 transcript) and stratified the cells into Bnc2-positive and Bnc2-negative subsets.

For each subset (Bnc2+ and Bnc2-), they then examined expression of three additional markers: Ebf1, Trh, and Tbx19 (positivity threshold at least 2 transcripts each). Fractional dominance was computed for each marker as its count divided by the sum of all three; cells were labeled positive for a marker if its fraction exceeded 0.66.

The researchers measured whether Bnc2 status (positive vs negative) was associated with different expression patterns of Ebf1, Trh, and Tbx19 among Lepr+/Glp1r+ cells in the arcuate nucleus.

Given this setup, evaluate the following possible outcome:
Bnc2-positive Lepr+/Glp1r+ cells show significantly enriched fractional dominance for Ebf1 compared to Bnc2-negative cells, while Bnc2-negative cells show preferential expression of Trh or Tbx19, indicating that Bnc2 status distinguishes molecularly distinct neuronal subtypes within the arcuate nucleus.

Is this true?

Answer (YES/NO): NO